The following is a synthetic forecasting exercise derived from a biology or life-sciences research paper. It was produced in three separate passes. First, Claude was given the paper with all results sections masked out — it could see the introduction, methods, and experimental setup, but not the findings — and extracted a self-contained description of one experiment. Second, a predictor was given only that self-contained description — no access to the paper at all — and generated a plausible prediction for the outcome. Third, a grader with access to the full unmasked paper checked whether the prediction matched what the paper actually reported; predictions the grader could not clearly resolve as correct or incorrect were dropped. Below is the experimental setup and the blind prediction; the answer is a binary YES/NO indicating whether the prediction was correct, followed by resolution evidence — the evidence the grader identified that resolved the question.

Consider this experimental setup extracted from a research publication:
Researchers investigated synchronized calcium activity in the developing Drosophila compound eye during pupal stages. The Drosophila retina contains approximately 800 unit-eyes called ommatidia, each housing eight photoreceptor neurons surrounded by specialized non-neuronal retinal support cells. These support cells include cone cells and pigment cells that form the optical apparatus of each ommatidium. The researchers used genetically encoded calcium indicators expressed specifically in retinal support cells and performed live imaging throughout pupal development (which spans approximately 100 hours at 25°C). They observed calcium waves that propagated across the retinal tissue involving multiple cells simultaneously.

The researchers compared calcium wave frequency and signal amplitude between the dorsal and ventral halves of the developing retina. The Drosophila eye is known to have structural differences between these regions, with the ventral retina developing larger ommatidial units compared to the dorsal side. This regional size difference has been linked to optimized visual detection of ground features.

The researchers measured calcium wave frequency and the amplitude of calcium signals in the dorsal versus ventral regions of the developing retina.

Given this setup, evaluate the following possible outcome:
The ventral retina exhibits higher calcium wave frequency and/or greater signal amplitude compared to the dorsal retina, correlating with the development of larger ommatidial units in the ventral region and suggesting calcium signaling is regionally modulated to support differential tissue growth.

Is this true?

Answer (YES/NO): NO